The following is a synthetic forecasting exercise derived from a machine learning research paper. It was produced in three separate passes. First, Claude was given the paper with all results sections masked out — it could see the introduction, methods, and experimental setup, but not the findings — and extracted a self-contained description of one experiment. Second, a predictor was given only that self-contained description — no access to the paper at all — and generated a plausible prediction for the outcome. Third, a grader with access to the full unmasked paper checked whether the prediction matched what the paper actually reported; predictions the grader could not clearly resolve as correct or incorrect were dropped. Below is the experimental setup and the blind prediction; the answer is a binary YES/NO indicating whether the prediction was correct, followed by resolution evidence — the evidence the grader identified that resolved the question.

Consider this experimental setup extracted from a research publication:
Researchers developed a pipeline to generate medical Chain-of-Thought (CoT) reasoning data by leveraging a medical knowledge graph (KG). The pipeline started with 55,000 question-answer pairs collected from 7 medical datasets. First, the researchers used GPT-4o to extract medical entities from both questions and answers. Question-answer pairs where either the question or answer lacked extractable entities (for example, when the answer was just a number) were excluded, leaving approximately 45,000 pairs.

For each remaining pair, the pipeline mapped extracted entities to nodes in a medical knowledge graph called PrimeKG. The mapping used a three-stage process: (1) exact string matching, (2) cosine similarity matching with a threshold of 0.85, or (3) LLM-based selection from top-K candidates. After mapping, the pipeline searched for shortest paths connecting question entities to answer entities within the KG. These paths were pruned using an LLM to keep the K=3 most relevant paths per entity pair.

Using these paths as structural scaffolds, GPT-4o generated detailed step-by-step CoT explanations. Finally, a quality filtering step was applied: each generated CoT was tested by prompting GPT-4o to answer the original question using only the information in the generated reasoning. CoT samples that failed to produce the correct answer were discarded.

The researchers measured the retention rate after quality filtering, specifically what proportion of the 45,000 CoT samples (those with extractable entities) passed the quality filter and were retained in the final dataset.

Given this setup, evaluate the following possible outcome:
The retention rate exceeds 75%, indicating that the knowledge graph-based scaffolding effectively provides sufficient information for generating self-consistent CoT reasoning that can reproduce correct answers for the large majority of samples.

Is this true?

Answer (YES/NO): NO